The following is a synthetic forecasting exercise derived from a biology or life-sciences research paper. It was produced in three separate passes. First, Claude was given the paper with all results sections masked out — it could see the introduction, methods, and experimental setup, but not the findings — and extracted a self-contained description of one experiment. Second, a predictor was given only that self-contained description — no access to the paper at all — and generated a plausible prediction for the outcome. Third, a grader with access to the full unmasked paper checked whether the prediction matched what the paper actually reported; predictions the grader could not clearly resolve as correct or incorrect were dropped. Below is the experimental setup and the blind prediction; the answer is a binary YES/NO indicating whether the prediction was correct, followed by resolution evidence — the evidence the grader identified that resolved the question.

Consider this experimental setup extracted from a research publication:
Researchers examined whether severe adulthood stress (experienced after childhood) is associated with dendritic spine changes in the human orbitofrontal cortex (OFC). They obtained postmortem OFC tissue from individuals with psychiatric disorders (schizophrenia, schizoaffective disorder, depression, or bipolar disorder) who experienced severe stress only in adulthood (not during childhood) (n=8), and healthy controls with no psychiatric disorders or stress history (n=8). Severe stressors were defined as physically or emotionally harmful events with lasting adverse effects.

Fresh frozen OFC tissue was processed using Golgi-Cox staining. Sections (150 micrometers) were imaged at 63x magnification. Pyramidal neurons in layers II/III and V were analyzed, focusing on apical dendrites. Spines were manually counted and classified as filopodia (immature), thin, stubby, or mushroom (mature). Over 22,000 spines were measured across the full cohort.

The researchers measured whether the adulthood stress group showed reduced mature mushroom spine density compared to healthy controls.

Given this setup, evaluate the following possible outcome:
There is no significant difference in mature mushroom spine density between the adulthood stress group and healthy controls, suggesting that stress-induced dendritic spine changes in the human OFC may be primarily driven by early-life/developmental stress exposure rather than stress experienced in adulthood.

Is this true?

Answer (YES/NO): NO